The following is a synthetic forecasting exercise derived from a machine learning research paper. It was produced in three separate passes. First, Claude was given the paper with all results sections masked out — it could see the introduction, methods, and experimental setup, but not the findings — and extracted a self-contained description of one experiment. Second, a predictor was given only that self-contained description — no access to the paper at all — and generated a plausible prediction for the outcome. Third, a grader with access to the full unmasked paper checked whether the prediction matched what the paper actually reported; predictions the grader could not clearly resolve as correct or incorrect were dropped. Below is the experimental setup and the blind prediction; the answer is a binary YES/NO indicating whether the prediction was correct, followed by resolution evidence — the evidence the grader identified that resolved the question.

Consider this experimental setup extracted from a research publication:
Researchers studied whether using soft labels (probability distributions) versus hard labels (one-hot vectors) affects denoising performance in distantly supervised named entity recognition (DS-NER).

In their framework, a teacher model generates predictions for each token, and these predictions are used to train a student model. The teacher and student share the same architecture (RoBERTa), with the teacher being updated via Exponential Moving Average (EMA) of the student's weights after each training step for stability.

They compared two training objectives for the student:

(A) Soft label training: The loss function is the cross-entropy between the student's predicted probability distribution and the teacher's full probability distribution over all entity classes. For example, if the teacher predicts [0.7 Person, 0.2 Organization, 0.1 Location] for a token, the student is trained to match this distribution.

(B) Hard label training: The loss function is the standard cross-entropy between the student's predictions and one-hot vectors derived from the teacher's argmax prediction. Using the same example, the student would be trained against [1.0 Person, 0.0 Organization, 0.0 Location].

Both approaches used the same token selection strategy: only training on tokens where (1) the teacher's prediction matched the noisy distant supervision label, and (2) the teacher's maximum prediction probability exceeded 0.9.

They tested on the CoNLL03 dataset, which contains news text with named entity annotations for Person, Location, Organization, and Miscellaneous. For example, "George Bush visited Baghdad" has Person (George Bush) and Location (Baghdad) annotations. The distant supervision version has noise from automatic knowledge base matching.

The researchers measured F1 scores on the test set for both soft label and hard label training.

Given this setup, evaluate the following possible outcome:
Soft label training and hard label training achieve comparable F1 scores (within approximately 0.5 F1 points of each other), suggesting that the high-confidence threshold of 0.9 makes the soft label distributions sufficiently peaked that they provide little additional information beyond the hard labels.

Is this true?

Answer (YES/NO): NO